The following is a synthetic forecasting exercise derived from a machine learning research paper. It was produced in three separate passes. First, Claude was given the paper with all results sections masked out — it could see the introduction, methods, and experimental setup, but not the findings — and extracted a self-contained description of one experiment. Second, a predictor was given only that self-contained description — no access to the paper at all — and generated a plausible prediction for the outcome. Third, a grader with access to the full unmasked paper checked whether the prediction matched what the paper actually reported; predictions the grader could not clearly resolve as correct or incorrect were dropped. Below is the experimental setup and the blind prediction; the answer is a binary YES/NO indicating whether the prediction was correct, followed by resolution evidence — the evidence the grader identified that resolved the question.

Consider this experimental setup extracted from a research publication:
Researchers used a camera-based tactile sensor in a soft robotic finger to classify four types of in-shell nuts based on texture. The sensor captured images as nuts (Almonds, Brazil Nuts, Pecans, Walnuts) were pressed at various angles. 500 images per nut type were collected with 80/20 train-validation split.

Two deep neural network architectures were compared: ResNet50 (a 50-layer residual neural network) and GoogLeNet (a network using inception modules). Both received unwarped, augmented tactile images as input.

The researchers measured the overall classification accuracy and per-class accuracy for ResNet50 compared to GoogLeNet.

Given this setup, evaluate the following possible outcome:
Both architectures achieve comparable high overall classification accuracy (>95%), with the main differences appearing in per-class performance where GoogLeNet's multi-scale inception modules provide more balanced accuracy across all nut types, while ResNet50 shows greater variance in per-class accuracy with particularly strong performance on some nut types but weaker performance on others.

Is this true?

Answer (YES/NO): YES